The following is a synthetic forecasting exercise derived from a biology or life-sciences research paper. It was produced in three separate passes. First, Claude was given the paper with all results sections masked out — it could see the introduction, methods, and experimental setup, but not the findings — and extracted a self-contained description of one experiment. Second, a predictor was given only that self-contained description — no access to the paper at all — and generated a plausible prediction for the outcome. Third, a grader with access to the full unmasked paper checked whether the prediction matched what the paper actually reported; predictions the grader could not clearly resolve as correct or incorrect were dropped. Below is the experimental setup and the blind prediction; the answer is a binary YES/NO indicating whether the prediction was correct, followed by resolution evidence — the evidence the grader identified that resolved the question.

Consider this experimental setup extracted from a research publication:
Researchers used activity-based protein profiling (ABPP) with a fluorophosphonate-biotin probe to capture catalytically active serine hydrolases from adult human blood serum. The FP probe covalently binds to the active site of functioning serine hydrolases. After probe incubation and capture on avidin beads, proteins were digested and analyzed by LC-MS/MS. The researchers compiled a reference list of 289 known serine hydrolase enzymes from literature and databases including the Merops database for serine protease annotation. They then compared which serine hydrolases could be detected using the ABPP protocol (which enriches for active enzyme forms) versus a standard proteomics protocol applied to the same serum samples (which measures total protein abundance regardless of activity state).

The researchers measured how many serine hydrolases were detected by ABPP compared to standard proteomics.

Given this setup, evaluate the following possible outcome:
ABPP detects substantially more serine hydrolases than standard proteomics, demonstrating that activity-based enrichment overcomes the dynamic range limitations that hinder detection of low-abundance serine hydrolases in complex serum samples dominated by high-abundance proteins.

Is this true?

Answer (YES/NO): YES